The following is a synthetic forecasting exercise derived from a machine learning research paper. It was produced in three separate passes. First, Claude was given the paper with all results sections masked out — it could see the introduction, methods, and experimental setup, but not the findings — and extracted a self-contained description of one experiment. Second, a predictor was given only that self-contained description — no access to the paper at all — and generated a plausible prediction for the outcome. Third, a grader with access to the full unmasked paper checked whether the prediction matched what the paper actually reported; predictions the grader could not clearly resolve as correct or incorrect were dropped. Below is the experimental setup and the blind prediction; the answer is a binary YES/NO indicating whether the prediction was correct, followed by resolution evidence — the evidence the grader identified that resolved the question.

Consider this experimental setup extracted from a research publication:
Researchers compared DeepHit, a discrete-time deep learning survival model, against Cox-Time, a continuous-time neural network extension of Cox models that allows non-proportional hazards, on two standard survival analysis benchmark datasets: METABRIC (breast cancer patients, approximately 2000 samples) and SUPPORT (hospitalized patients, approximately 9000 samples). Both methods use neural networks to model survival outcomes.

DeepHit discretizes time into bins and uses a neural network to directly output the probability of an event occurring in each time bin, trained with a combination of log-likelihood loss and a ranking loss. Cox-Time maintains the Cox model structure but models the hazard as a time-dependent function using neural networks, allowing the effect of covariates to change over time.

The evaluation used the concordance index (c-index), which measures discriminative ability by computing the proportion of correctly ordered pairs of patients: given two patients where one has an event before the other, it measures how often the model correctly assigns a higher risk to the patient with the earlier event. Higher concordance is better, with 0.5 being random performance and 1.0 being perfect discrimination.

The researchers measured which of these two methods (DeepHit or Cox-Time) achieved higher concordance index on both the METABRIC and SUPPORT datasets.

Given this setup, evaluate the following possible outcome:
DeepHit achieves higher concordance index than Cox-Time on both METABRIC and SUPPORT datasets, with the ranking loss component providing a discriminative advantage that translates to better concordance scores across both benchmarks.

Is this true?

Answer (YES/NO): YES